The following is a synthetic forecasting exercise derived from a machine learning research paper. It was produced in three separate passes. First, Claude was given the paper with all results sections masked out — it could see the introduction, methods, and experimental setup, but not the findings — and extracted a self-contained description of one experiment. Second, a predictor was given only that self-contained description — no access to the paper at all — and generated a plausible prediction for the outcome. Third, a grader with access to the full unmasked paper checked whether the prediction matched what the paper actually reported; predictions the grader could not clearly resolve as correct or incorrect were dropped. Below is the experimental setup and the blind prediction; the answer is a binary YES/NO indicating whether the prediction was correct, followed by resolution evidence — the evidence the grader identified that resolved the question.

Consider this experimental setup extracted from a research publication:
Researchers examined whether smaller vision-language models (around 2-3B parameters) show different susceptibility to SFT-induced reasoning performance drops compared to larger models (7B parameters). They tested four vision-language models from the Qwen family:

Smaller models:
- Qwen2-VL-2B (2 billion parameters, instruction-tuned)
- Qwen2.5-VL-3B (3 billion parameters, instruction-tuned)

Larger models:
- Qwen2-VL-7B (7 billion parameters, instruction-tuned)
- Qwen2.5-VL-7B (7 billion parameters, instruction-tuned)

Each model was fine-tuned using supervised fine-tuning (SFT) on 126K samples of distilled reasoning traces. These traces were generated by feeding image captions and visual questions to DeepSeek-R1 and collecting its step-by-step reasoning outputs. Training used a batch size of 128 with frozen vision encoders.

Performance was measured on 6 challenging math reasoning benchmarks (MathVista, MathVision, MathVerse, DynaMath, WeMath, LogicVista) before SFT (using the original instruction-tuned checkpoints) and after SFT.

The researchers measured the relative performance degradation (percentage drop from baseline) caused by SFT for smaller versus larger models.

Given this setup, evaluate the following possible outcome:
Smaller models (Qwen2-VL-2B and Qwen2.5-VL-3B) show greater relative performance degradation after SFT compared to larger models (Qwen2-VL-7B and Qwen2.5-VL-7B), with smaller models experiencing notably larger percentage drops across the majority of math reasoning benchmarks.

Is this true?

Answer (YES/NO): NO